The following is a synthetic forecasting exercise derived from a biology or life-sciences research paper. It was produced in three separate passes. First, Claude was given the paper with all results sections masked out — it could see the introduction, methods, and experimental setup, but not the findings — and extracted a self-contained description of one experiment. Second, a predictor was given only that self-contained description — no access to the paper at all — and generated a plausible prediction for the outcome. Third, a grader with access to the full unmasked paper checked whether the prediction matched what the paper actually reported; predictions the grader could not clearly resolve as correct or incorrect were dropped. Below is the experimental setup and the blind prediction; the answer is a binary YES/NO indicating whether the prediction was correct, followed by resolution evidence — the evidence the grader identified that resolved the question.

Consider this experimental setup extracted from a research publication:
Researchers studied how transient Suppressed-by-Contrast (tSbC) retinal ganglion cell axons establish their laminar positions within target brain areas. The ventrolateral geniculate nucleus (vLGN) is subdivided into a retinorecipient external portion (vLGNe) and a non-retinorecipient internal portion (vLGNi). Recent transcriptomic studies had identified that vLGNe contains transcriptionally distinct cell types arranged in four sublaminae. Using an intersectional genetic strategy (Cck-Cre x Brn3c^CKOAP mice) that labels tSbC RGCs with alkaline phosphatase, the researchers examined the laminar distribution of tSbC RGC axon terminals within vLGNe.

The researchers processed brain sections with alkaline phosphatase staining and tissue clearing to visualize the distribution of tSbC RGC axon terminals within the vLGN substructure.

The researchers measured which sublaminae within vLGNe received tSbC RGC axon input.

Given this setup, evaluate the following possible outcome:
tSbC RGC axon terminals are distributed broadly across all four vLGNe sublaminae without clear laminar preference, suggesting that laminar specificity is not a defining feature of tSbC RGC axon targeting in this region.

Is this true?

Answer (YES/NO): NO